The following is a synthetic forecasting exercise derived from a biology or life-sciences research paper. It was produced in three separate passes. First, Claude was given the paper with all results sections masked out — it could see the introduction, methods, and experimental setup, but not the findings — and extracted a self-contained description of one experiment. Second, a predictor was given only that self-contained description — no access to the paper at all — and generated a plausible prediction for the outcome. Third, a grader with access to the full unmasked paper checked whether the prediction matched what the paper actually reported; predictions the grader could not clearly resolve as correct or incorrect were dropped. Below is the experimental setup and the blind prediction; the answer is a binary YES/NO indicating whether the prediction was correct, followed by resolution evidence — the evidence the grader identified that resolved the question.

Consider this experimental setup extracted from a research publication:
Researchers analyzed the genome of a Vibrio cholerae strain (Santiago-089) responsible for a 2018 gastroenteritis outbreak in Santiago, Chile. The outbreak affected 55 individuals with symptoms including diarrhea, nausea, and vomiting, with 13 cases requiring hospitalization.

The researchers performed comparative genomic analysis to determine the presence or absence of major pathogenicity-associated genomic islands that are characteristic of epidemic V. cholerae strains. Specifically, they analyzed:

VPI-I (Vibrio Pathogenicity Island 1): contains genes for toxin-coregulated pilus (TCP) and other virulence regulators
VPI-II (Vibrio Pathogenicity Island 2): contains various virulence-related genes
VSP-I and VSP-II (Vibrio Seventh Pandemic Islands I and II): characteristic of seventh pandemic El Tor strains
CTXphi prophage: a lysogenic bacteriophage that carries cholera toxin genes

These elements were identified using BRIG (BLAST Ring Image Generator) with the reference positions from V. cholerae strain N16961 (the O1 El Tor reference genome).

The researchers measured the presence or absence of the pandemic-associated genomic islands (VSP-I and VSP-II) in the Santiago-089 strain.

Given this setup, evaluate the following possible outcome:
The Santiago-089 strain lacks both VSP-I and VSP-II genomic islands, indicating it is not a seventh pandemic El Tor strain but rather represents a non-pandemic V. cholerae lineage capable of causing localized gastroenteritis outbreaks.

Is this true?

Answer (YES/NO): YES